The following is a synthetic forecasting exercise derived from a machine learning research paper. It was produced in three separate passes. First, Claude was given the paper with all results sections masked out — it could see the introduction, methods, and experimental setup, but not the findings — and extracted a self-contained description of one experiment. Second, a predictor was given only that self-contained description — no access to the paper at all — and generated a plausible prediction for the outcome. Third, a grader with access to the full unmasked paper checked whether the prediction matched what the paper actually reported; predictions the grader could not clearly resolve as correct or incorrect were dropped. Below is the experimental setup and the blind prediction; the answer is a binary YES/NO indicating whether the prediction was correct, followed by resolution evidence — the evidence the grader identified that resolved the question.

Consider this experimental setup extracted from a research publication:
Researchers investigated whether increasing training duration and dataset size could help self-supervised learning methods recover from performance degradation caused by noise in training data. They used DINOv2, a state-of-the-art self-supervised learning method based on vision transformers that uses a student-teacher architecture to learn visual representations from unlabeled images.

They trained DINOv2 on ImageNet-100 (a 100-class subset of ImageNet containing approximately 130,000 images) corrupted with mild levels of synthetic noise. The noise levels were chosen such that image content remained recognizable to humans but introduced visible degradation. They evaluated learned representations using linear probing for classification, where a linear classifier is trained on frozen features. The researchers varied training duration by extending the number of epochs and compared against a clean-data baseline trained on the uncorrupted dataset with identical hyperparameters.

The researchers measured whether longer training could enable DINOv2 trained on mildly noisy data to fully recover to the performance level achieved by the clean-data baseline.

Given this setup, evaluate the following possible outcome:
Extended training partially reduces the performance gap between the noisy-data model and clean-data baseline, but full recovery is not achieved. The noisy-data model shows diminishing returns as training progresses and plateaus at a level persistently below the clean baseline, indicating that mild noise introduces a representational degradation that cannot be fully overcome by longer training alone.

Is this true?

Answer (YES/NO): YES